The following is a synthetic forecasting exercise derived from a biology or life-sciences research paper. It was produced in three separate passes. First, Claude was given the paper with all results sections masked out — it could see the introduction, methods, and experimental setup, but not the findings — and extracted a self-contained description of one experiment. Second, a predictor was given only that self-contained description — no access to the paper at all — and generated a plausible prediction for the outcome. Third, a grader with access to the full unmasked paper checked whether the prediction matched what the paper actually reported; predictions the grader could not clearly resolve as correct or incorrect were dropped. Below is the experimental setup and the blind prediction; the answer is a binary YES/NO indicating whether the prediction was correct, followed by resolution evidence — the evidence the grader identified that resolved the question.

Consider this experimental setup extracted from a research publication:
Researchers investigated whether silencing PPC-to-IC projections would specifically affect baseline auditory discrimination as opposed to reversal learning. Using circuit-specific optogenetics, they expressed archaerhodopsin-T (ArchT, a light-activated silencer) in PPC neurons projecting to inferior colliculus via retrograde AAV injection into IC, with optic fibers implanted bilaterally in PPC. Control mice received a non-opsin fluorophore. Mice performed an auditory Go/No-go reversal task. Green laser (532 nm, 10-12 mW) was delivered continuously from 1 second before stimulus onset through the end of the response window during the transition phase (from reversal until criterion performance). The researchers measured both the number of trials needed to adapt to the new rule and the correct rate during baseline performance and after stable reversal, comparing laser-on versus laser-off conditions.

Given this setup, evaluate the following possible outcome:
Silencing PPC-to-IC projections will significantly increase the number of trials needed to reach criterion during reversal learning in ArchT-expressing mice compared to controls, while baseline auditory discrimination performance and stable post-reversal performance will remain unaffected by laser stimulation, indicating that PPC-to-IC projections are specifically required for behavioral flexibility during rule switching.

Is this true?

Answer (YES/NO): NO